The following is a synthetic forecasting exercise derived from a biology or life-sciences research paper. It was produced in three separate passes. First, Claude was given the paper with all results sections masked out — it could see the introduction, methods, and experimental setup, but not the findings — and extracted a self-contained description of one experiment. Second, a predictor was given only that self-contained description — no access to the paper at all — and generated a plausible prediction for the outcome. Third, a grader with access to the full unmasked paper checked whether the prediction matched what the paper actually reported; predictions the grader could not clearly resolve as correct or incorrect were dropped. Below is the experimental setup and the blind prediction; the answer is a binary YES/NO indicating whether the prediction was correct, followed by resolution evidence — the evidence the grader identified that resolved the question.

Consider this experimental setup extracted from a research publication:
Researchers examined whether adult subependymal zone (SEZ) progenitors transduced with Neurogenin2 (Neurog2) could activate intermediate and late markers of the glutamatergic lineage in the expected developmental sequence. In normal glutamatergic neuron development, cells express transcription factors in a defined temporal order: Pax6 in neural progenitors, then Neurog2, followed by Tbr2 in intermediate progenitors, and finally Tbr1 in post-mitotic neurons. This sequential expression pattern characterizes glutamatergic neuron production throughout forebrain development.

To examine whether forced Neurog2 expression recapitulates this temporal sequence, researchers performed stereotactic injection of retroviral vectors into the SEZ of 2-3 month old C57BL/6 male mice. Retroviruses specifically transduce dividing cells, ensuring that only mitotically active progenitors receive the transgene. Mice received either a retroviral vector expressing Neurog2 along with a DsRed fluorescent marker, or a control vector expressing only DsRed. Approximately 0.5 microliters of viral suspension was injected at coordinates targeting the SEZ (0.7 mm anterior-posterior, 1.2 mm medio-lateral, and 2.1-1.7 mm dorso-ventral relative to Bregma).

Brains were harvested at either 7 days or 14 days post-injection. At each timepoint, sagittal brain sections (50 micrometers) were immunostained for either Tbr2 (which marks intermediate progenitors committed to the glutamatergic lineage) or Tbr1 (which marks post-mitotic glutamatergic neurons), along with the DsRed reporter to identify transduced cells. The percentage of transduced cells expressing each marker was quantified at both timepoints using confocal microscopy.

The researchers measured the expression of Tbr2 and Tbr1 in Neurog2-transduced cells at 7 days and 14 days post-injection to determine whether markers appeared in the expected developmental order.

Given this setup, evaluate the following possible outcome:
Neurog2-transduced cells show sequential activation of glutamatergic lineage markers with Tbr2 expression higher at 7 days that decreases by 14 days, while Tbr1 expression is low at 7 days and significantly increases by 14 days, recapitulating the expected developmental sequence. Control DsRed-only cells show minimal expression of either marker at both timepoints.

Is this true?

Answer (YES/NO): NO